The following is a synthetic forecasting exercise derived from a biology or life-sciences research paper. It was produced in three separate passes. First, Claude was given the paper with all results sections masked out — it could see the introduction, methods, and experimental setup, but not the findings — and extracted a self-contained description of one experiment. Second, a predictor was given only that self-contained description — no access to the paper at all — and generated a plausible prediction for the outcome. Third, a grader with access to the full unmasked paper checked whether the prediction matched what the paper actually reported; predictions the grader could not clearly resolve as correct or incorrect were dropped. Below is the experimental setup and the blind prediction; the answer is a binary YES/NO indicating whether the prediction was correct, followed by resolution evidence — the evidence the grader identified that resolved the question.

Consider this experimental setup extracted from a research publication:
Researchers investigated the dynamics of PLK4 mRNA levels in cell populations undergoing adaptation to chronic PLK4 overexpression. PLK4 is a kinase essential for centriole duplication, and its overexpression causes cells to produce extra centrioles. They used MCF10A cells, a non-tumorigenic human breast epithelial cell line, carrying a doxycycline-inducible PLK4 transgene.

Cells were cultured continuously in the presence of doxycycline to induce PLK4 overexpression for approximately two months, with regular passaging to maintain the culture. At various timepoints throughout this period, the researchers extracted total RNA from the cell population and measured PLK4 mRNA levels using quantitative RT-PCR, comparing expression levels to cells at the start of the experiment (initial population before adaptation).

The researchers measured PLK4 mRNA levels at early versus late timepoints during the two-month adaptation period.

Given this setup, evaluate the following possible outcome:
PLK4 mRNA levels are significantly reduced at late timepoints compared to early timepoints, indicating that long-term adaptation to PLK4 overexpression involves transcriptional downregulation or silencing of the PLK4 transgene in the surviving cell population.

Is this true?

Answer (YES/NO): NO